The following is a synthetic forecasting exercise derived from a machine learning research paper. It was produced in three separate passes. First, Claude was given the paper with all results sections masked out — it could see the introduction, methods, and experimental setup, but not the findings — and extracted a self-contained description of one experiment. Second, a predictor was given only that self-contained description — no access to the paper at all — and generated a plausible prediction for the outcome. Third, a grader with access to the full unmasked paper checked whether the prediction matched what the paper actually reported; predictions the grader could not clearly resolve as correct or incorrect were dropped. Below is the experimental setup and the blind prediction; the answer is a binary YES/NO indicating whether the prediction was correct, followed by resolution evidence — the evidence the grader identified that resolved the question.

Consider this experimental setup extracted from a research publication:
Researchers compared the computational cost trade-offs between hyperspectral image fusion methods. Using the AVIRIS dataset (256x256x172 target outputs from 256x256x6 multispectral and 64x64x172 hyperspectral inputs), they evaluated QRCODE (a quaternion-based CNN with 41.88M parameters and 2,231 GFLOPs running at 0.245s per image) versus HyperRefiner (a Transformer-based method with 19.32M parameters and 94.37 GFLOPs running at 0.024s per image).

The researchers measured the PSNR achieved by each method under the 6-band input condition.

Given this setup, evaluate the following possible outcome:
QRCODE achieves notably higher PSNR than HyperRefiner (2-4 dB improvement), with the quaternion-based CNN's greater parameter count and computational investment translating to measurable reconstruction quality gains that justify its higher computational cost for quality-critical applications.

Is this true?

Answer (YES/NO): NO